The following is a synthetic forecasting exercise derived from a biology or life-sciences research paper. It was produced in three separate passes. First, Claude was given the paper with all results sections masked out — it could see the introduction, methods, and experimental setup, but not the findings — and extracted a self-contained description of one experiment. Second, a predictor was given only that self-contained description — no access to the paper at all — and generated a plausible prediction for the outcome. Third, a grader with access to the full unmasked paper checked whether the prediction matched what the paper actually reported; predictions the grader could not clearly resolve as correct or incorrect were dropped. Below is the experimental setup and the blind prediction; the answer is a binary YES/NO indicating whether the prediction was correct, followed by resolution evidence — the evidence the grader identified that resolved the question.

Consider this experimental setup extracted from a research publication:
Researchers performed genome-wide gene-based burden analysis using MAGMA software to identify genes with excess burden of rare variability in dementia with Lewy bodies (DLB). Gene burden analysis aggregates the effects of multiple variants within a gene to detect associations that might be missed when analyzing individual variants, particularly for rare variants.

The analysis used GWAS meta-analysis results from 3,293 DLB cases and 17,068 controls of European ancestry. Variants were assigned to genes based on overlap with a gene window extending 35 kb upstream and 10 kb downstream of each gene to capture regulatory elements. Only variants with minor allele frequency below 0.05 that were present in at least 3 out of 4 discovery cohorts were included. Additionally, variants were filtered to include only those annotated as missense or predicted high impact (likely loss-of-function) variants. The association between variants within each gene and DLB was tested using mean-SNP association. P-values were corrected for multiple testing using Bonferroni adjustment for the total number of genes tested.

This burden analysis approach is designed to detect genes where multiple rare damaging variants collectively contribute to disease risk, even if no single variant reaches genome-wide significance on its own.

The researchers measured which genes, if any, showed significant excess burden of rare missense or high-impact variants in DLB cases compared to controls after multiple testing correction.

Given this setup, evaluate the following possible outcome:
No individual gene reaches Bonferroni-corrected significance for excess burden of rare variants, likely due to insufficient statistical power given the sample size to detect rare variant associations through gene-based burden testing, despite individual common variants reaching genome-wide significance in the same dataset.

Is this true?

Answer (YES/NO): NO